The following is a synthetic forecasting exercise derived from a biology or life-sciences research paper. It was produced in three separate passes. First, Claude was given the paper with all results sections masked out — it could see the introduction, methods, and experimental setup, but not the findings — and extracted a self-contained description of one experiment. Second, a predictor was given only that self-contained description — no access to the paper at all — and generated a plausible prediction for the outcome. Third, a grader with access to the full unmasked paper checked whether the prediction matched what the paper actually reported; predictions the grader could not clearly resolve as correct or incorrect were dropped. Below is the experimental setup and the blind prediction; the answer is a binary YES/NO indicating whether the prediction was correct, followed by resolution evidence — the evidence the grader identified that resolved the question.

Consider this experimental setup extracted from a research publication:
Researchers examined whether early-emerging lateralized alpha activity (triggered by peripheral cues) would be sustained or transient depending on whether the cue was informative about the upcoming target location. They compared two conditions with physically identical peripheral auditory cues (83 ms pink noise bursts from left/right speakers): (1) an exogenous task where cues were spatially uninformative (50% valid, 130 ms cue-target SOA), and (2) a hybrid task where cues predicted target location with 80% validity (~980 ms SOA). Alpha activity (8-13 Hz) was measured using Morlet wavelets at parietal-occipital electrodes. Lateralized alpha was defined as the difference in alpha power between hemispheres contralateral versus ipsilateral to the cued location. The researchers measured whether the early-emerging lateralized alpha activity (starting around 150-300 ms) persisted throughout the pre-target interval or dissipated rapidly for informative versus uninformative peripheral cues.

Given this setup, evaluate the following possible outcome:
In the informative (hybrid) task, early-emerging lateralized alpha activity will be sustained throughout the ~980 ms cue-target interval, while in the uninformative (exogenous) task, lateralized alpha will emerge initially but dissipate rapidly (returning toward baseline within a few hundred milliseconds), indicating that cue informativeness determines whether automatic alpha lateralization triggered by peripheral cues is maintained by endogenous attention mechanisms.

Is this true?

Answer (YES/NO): YES